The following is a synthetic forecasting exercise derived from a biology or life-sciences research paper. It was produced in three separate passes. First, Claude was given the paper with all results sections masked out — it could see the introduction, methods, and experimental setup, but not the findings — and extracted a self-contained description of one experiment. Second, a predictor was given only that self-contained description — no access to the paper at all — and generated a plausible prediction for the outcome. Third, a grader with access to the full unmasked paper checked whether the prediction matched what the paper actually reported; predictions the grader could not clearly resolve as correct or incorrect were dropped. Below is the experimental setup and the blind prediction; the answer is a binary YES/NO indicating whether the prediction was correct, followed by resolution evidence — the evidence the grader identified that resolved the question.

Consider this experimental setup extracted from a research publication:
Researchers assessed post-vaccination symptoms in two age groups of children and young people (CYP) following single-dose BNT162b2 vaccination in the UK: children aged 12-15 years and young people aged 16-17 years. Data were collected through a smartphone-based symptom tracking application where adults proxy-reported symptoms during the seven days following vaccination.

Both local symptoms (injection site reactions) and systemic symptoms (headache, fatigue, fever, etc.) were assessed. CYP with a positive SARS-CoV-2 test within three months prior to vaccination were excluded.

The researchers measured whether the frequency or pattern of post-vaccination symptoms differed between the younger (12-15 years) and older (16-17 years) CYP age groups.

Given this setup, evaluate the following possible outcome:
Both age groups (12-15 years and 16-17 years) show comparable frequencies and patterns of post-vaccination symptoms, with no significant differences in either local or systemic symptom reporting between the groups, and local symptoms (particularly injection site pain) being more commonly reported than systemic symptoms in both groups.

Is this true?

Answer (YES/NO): NO